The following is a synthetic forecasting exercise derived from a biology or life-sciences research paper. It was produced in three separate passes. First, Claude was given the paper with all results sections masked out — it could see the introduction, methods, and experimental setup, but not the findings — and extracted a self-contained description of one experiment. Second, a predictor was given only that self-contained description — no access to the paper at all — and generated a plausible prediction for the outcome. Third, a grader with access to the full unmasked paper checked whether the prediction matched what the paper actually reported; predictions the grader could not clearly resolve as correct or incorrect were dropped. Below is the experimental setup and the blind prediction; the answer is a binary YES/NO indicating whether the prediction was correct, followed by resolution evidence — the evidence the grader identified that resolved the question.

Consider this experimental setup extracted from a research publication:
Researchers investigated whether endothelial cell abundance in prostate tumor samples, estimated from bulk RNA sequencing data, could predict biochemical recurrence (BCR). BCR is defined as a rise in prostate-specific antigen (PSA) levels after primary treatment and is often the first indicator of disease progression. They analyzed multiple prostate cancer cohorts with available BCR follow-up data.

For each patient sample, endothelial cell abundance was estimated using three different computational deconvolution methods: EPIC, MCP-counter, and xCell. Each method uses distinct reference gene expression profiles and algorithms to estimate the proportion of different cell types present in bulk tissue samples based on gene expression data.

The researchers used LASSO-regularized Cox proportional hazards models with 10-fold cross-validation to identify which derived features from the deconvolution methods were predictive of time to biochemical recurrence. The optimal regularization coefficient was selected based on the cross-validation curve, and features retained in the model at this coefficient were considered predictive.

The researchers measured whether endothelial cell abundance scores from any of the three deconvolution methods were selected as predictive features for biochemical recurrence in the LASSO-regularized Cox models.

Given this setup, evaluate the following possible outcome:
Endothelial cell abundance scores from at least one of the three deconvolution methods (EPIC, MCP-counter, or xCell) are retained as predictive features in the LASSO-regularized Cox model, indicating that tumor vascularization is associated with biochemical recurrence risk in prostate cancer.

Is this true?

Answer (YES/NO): YES